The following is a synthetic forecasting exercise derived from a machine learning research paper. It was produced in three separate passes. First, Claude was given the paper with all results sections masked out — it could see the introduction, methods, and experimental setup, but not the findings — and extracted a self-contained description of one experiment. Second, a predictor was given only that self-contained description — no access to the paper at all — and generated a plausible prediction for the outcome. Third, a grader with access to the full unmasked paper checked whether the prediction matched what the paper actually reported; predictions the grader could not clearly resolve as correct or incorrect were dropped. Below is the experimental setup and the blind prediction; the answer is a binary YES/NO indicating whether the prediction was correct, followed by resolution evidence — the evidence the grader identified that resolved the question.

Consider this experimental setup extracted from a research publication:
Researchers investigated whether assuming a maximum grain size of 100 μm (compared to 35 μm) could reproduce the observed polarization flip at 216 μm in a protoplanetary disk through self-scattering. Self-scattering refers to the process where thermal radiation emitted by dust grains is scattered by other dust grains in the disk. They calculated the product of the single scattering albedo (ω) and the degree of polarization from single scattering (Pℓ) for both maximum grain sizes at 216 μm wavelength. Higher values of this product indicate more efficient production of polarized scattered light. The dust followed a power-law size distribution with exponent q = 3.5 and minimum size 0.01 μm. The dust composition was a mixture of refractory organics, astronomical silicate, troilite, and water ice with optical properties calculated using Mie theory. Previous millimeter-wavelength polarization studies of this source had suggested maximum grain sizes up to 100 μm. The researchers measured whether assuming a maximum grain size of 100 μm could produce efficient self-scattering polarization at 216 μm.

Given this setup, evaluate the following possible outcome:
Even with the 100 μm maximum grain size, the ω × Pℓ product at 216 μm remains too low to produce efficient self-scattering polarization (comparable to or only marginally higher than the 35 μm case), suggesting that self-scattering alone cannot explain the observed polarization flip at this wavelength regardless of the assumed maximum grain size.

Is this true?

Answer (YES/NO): NO